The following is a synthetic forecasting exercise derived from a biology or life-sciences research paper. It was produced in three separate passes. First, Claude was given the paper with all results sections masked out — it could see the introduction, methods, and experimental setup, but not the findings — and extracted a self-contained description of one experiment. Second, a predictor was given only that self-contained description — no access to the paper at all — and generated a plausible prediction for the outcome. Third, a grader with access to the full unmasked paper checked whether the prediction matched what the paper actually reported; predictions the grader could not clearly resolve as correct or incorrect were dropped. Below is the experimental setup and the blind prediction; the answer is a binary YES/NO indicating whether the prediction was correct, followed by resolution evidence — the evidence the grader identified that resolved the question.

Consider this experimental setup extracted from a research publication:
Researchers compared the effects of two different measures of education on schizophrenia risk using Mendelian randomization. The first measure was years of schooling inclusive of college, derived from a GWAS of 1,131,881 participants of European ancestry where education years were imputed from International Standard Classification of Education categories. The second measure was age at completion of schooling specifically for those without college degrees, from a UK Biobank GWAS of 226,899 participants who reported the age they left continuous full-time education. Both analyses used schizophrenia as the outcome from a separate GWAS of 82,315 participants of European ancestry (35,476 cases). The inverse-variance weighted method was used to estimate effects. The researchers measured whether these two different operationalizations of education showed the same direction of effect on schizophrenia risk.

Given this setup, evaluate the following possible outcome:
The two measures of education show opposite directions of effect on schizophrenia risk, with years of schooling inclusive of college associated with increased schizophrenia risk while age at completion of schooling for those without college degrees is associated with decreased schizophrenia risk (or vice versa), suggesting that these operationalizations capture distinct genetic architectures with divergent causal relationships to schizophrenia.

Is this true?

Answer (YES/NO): YES